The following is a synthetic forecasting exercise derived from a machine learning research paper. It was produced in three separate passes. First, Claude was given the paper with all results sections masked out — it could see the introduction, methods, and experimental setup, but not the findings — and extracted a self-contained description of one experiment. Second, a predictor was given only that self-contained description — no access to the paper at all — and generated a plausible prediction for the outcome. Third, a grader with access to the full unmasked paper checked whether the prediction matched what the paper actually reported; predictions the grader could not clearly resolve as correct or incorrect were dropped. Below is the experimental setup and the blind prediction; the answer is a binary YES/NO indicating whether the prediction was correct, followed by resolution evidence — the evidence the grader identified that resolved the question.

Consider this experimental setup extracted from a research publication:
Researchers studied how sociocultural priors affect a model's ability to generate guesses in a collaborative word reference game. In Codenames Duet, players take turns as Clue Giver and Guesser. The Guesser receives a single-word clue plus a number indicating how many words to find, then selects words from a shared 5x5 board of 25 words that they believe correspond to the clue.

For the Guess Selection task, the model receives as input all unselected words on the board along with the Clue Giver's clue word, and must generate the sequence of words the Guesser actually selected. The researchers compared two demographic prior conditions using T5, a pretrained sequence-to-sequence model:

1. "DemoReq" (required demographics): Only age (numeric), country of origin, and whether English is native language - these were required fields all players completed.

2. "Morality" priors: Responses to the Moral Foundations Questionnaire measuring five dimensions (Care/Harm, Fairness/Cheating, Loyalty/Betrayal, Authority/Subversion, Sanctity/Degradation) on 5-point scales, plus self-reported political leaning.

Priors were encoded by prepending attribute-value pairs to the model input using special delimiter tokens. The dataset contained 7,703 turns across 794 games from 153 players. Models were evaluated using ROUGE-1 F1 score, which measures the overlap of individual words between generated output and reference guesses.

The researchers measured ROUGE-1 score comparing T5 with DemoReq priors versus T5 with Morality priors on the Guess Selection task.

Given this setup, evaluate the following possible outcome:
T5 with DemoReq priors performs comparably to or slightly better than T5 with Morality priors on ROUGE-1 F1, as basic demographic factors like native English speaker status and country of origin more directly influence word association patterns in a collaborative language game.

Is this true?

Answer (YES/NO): YES